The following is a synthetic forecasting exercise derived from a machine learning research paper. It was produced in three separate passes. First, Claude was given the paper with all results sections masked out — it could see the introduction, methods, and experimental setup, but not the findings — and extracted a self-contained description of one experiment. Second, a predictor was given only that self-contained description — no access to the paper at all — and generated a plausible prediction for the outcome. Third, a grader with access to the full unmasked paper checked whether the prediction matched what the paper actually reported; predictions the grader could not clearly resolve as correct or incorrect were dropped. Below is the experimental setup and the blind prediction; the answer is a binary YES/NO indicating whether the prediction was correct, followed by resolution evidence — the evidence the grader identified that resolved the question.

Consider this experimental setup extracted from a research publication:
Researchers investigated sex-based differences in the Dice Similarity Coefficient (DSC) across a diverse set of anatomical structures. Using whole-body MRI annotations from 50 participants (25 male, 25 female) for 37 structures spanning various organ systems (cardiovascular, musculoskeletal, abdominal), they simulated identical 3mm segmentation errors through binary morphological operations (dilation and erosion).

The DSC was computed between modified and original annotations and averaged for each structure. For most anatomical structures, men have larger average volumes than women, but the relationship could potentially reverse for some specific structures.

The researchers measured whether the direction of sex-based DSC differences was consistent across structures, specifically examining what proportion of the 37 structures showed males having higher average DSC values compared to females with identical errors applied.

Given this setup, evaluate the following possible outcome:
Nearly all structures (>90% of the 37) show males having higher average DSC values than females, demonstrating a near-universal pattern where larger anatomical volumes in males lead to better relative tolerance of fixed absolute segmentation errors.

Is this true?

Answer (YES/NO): NO